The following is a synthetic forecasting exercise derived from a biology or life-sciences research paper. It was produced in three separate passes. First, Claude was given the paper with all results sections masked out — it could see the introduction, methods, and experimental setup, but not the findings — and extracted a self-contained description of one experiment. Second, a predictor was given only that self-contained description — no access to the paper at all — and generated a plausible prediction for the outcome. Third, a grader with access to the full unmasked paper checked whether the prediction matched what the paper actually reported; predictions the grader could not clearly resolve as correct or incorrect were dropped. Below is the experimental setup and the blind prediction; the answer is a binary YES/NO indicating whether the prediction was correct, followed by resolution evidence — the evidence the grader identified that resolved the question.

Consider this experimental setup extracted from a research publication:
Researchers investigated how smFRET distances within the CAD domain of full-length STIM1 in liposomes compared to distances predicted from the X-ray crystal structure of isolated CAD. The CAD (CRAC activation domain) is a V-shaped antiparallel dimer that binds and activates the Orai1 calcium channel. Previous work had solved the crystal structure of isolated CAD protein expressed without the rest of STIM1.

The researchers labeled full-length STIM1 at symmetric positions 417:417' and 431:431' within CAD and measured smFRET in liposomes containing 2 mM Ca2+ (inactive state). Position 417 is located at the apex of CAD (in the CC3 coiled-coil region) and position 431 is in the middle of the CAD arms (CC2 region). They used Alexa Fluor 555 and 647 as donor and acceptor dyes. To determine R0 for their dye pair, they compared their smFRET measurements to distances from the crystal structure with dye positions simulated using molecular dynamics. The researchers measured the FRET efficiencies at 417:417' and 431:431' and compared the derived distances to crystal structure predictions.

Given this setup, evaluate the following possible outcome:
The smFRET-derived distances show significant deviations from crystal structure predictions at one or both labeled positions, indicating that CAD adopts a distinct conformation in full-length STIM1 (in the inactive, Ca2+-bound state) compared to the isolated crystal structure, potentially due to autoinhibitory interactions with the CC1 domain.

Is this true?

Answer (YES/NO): NO